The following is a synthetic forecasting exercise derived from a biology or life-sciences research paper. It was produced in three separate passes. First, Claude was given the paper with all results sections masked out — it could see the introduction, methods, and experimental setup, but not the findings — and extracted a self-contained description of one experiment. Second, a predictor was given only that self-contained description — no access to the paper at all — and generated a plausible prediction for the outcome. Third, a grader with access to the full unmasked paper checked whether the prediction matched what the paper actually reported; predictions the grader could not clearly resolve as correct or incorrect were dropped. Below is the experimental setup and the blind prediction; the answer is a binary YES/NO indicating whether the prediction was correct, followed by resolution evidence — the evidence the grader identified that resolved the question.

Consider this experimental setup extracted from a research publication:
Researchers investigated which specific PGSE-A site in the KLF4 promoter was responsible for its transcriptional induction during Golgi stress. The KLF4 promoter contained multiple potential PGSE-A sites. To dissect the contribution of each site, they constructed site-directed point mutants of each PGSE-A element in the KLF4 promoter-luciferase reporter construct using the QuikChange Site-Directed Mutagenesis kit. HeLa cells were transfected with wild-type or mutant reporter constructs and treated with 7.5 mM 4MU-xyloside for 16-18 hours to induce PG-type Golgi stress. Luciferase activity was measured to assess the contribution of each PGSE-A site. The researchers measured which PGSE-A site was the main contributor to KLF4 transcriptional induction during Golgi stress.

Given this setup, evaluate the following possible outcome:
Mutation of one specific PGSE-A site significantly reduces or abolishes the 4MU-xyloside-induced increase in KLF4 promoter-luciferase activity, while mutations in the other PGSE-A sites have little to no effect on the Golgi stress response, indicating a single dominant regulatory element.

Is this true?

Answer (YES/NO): NO